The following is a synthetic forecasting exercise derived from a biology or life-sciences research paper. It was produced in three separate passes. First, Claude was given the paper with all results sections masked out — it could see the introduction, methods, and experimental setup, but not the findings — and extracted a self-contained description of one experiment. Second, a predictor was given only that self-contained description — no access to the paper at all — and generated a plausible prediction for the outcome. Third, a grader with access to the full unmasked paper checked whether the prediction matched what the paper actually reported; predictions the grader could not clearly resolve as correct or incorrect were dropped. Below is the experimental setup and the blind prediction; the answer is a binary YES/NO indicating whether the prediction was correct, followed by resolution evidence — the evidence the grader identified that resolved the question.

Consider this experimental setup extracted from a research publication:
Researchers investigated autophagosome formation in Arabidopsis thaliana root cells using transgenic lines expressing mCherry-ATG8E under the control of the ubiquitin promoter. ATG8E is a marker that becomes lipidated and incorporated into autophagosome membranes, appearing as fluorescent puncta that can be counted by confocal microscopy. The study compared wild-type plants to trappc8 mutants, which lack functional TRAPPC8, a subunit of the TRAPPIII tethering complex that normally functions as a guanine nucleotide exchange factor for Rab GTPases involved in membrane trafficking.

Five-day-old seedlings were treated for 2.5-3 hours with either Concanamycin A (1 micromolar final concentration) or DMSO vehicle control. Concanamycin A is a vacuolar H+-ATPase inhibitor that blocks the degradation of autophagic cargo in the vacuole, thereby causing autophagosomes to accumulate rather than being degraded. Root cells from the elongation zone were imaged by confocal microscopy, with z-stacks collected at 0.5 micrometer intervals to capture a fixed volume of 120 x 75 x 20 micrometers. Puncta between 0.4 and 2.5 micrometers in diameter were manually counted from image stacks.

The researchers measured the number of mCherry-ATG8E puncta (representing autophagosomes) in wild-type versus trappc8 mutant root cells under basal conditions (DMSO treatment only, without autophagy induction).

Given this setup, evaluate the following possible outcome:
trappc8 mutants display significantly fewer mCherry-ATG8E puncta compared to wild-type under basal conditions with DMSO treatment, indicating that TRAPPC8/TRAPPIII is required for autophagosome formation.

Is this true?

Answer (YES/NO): YES